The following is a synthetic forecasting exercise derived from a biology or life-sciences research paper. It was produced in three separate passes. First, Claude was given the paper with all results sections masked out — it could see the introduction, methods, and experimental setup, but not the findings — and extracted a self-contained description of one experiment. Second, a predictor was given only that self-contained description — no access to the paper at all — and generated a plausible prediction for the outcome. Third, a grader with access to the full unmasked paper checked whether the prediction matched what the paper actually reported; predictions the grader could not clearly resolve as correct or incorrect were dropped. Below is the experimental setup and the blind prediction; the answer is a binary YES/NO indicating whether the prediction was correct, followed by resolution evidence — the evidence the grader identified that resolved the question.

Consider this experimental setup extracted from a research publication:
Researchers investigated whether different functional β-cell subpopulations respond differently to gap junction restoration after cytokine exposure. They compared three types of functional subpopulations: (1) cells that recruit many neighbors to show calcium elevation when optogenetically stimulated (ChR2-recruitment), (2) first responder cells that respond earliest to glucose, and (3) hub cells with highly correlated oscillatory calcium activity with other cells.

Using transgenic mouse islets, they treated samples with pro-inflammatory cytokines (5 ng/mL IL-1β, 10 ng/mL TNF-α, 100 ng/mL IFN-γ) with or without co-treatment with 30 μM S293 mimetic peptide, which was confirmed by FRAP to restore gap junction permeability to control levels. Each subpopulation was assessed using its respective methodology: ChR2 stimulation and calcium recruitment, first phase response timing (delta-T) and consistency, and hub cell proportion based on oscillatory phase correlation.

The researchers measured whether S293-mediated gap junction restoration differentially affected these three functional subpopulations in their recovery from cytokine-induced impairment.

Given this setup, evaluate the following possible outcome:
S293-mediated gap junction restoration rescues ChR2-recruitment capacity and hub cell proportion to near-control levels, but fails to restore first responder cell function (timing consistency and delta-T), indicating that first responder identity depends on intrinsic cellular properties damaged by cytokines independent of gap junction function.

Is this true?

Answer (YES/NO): NO